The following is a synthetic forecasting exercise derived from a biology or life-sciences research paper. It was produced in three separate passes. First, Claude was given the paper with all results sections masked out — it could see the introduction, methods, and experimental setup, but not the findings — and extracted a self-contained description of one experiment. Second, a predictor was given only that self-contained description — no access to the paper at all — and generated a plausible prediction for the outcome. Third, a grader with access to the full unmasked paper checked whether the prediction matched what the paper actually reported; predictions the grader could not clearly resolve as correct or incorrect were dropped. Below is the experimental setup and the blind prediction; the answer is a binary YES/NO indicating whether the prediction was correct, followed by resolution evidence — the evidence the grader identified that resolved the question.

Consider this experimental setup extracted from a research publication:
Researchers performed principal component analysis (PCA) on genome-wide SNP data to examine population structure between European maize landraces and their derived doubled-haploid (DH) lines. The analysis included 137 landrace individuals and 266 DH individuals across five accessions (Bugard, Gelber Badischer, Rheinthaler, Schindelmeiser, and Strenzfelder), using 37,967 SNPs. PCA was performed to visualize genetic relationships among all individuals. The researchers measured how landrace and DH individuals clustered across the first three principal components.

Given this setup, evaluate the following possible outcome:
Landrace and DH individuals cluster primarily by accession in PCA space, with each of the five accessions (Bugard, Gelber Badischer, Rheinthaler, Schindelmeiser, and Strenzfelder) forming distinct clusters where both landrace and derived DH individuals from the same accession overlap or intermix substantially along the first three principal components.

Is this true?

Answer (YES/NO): NO